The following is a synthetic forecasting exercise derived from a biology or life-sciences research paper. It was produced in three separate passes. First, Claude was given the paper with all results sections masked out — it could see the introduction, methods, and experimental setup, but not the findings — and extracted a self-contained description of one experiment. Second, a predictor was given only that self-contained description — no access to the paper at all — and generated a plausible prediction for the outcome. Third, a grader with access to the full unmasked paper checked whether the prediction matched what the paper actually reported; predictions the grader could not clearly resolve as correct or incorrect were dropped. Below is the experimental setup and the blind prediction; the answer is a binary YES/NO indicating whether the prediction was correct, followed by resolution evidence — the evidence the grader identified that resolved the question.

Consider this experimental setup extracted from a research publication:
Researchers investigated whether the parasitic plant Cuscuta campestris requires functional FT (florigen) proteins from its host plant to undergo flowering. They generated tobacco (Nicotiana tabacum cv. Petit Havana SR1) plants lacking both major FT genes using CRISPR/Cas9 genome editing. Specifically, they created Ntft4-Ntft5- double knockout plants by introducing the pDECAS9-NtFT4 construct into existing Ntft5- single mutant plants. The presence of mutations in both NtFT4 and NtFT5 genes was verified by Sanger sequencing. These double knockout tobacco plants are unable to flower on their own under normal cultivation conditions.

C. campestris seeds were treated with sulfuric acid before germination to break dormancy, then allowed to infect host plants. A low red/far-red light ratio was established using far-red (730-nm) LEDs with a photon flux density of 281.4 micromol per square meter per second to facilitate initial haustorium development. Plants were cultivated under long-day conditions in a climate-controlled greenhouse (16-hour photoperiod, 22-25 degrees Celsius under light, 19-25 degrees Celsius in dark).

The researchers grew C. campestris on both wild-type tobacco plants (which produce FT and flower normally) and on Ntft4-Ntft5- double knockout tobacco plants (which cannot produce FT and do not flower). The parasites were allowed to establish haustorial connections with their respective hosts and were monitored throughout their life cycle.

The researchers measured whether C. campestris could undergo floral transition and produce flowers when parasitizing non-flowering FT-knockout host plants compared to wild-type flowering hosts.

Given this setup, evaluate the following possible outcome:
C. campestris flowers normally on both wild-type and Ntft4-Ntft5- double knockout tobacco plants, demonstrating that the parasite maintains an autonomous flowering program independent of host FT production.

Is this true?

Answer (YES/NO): YES